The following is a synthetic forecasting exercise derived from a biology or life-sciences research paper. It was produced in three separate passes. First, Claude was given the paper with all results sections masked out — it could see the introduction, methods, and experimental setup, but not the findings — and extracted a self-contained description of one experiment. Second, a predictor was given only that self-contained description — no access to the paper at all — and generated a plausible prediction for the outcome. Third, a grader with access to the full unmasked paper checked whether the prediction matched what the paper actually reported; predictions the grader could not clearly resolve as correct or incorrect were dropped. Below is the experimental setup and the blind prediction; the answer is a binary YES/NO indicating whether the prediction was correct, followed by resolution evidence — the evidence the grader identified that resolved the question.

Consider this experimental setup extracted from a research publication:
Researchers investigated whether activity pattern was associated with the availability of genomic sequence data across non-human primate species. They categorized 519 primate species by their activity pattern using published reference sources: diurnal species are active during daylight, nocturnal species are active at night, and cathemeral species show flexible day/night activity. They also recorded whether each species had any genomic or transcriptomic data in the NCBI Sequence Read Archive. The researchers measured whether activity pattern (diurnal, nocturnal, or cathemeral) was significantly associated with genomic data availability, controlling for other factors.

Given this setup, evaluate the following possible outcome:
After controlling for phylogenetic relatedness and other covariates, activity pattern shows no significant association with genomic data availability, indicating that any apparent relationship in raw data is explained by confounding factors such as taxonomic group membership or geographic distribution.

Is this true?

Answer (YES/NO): NO